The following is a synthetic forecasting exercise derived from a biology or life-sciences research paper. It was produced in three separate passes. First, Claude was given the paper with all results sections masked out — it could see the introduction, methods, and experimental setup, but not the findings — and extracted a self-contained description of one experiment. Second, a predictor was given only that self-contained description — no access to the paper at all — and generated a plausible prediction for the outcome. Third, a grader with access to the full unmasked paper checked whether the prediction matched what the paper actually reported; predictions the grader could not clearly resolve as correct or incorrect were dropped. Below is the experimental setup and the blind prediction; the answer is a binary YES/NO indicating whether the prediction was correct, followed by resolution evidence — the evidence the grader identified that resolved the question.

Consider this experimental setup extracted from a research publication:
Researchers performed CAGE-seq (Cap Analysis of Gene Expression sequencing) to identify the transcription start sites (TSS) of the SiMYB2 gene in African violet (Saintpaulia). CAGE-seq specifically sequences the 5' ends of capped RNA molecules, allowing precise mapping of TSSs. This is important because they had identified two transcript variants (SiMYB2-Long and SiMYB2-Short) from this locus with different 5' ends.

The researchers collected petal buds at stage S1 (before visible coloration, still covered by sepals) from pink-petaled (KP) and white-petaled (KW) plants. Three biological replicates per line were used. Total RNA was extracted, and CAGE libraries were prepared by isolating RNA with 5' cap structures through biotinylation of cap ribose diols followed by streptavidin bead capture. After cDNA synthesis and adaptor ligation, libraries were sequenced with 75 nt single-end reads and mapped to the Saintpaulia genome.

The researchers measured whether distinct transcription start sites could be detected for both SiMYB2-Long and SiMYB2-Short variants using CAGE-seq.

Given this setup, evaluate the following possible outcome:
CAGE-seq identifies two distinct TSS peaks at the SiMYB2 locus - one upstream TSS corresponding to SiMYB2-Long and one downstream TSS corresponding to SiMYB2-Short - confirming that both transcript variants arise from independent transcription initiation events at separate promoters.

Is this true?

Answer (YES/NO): NO